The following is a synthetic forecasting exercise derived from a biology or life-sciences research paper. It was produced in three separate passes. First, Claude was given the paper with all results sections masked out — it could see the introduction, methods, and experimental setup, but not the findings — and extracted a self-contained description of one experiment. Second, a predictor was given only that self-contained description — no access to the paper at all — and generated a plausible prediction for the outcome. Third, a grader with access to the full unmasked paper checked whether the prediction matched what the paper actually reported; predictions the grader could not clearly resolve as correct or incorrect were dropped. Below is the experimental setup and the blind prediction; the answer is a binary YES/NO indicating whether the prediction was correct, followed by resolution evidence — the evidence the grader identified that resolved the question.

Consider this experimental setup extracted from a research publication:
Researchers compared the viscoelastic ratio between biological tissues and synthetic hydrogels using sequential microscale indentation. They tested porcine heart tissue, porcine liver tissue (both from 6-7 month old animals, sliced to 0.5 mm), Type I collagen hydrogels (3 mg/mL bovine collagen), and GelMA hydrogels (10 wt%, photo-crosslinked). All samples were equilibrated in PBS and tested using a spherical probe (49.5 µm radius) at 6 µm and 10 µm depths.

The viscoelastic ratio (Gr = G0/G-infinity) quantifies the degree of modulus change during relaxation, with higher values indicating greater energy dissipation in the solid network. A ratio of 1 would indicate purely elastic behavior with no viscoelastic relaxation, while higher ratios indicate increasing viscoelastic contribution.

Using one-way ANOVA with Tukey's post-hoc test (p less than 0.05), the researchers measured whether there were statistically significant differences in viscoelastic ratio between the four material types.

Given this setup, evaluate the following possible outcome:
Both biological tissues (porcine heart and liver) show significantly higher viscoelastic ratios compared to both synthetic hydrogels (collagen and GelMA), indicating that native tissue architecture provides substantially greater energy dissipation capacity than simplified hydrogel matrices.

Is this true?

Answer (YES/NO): NO